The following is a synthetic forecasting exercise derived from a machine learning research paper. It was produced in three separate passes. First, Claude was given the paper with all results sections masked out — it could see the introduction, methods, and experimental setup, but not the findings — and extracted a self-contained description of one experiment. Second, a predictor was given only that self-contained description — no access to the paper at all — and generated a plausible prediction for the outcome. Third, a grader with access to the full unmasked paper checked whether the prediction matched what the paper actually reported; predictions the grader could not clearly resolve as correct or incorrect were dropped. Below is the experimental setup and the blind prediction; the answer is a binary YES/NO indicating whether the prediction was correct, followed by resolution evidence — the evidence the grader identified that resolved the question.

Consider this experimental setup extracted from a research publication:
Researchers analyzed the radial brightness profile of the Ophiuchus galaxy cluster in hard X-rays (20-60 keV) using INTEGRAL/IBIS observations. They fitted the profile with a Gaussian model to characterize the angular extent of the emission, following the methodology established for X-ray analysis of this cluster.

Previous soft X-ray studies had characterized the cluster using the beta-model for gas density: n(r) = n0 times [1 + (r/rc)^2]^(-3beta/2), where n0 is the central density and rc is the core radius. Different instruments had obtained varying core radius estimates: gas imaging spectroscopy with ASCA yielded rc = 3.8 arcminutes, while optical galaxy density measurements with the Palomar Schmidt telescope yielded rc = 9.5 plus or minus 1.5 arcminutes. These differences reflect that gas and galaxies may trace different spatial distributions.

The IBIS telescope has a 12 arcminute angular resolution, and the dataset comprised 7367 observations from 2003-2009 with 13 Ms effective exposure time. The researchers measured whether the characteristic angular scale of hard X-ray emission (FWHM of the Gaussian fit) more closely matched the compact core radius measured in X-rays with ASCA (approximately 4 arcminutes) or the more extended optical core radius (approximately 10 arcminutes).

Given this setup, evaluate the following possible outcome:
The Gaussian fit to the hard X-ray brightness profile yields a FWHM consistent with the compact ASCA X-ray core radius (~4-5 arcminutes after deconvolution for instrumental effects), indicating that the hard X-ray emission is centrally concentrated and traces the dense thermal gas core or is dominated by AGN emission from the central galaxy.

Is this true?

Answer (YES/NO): YES